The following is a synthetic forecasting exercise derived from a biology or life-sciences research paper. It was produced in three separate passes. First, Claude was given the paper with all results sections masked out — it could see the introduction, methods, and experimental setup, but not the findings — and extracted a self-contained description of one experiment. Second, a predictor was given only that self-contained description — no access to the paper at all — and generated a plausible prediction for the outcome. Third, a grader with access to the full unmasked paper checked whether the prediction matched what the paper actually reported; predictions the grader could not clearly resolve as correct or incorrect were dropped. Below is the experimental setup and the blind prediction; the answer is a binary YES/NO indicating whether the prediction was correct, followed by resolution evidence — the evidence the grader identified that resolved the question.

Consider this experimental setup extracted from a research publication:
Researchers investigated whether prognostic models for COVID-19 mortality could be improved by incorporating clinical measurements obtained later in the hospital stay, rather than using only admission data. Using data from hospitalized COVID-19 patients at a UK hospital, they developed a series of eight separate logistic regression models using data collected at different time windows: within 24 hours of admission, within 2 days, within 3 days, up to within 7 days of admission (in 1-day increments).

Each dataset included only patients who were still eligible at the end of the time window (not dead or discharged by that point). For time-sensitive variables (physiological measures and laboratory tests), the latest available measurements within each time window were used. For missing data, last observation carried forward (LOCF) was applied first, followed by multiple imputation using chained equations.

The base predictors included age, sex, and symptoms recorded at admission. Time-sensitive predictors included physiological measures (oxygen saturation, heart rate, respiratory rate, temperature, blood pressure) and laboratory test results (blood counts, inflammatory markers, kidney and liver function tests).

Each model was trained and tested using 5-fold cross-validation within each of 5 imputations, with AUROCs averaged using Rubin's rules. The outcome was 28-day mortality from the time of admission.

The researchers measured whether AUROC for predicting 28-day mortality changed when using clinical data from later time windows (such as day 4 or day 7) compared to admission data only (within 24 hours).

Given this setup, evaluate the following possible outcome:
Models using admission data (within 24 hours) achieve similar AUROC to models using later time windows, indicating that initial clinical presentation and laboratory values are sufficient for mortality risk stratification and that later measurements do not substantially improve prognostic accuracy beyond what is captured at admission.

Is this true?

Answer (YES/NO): YES